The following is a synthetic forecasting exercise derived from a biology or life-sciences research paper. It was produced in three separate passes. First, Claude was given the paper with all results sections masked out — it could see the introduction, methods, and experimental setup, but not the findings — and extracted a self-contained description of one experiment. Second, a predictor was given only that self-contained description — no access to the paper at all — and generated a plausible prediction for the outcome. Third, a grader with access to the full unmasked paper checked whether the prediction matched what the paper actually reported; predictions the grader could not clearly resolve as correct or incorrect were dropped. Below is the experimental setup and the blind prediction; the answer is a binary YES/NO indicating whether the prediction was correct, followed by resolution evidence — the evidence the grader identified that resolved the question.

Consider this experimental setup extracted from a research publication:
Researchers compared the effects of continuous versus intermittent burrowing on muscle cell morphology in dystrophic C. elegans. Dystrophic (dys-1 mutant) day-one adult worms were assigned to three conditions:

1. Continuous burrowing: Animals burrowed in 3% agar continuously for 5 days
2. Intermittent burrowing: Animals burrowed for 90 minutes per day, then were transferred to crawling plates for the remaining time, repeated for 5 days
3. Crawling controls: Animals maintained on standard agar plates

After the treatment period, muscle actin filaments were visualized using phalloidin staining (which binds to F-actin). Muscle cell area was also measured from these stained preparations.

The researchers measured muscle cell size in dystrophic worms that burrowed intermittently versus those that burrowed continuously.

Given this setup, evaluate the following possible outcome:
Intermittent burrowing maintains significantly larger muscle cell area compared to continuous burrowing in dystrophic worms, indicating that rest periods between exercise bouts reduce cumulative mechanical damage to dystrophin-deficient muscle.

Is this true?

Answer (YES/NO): YES